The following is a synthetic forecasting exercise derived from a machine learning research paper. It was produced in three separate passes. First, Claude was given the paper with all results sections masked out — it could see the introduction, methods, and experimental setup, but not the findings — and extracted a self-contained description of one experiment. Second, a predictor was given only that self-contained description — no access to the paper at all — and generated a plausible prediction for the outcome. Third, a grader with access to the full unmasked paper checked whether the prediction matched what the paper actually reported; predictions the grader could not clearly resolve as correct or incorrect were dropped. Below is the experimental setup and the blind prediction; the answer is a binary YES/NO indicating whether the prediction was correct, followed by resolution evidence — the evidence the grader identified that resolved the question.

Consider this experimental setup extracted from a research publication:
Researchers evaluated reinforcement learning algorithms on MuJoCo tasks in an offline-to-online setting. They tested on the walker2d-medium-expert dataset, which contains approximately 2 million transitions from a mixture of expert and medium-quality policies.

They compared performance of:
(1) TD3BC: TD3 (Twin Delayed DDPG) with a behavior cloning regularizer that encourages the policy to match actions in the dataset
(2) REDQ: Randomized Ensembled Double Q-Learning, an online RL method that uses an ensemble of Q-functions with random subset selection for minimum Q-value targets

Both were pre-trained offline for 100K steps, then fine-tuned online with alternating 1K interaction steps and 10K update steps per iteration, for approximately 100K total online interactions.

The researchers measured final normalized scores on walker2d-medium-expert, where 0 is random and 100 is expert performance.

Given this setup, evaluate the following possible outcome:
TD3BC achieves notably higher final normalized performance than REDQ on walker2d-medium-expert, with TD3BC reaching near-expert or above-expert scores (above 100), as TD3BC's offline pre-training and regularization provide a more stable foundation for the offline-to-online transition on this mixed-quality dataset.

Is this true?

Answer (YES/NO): YES